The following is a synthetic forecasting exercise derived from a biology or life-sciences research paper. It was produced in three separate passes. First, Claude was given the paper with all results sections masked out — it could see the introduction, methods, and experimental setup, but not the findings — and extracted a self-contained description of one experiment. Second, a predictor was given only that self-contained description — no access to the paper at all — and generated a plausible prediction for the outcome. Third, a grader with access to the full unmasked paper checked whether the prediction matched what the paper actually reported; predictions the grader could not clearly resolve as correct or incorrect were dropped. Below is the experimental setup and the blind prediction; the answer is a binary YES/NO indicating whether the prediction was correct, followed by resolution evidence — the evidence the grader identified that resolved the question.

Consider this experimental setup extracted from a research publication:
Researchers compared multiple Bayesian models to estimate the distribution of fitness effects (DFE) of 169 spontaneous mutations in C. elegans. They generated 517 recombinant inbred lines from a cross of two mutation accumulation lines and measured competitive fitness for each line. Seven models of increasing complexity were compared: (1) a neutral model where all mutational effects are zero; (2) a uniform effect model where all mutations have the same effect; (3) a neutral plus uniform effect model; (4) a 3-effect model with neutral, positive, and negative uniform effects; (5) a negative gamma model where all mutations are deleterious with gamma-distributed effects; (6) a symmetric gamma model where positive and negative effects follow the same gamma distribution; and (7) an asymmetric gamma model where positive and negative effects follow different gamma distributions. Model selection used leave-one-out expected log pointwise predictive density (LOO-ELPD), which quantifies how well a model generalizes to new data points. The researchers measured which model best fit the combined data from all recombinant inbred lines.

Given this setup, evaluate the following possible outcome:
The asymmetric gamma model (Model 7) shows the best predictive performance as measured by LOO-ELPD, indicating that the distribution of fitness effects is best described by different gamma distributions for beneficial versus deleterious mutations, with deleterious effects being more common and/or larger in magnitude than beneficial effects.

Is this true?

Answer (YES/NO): NO